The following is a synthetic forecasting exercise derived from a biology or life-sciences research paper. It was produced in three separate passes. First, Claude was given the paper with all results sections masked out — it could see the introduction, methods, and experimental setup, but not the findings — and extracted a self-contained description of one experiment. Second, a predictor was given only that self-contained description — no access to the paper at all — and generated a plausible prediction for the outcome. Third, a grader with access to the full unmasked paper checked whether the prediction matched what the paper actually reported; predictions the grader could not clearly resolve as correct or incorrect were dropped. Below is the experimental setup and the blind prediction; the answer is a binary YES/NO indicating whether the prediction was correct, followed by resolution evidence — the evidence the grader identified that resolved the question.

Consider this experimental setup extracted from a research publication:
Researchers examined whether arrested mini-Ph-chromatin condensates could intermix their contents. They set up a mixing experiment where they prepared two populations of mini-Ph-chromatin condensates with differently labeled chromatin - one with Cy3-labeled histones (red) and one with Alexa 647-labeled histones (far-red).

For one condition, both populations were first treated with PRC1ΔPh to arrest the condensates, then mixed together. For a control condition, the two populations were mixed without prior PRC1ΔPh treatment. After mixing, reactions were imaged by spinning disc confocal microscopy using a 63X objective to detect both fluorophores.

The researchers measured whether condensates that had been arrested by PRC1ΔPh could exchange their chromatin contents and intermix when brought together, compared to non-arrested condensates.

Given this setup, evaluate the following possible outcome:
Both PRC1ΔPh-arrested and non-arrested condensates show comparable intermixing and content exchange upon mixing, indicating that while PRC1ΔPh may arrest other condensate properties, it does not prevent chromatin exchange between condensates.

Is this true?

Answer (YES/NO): NO